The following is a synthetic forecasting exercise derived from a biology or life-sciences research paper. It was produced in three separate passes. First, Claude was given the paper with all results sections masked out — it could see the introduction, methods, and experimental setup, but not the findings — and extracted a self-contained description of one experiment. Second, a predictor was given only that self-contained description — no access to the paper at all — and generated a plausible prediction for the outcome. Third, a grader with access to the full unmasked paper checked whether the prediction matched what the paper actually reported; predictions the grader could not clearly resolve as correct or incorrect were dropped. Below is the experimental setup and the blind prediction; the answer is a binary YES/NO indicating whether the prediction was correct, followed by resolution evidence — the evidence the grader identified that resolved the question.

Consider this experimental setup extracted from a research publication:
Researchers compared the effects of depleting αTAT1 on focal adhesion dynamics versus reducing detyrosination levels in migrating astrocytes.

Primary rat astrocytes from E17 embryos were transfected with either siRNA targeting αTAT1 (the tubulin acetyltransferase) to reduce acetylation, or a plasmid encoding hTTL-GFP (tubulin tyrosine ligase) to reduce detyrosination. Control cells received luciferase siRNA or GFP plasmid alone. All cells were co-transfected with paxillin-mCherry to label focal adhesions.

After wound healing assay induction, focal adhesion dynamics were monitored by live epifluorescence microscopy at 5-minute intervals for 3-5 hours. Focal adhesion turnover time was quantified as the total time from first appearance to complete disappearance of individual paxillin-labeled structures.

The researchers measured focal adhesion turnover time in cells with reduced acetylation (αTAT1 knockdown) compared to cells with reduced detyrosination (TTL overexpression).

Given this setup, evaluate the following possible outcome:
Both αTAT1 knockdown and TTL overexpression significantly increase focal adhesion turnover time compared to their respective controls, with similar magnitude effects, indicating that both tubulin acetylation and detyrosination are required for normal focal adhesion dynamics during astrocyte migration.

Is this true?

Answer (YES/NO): NO